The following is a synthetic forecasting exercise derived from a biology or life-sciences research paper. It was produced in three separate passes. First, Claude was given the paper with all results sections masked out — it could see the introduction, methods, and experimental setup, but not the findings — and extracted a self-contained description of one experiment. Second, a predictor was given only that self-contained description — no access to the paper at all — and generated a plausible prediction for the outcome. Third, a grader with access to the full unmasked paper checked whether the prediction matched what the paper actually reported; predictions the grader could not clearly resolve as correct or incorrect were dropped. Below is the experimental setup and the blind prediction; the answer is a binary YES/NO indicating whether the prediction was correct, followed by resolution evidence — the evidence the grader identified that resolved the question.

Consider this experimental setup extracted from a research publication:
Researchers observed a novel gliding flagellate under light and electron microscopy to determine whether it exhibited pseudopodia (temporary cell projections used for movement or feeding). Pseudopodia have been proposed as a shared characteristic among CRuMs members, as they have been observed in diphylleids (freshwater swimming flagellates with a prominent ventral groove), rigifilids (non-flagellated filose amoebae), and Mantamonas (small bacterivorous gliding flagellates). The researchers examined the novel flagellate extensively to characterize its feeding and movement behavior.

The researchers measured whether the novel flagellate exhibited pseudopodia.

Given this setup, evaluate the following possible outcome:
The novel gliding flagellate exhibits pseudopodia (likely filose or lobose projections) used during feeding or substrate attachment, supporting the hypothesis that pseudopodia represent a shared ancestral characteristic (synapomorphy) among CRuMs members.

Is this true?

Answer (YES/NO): NO